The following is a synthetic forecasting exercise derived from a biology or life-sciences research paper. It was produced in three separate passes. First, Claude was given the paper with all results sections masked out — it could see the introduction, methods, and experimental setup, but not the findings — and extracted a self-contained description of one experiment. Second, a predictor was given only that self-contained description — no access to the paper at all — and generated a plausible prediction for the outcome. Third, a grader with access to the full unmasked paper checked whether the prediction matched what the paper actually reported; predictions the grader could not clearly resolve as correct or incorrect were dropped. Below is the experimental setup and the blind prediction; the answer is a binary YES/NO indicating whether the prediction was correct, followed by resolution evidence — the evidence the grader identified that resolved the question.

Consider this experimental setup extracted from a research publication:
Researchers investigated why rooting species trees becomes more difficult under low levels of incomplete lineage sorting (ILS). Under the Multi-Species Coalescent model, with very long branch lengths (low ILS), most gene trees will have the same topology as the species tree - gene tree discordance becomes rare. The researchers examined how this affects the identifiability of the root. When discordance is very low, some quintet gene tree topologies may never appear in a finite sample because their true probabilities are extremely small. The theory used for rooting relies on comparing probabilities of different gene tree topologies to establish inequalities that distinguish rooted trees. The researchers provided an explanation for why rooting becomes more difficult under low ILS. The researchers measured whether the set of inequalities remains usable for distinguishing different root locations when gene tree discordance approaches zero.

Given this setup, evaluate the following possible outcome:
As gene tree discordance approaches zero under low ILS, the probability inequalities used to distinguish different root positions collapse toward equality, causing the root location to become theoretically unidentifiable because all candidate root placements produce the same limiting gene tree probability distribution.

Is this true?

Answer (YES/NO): NO